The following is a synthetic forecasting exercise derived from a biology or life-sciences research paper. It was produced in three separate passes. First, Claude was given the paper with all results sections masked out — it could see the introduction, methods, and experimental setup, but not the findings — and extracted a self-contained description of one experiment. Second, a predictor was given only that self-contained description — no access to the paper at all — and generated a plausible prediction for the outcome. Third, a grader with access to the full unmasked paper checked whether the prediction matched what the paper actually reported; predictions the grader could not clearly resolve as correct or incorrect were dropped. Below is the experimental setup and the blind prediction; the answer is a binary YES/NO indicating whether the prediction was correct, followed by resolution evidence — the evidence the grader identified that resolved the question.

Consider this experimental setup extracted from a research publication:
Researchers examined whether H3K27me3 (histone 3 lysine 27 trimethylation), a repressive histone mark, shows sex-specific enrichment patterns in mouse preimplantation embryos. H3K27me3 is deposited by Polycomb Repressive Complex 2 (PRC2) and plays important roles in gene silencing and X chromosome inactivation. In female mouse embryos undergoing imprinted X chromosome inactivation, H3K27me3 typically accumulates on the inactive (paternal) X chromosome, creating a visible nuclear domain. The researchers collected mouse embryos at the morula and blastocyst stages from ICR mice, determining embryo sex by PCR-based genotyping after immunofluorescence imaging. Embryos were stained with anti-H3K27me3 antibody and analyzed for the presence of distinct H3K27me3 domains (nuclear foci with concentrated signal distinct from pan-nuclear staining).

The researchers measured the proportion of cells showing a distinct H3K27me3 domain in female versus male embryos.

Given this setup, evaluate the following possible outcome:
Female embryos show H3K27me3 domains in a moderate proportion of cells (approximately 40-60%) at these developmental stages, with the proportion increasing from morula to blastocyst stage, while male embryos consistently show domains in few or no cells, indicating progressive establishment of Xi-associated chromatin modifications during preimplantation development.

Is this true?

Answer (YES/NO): NO